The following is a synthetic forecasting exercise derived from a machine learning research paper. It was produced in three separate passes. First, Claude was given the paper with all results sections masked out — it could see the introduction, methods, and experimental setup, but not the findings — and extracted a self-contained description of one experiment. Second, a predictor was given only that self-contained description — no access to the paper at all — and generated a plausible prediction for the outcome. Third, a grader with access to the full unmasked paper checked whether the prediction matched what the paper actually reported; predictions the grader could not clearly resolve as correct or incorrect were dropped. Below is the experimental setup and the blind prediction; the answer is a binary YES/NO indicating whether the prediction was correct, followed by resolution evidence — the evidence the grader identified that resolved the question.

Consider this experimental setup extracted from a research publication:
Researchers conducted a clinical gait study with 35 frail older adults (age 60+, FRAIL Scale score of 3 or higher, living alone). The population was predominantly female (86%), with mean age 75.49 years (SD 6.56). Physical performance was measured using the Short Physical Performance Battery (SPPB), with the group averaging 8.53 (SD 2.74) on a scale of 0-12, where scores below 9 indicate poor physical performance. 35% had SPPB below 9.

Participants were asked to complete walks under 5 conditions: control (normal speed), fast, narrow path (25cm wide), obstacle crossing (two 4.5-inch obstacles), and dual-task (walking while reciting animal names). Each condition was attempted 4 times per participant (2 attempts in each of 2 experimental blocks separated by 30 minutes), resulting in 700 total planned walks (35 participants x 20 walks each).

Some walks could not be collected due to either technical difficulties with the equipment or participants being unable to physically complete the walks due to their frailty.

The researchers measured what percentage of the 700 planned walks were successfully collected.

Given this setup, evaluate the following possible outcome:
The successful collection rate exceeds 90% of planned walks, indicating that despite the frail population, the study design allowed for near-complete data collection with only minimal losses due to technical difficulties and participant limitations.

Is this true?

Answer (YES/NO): NO